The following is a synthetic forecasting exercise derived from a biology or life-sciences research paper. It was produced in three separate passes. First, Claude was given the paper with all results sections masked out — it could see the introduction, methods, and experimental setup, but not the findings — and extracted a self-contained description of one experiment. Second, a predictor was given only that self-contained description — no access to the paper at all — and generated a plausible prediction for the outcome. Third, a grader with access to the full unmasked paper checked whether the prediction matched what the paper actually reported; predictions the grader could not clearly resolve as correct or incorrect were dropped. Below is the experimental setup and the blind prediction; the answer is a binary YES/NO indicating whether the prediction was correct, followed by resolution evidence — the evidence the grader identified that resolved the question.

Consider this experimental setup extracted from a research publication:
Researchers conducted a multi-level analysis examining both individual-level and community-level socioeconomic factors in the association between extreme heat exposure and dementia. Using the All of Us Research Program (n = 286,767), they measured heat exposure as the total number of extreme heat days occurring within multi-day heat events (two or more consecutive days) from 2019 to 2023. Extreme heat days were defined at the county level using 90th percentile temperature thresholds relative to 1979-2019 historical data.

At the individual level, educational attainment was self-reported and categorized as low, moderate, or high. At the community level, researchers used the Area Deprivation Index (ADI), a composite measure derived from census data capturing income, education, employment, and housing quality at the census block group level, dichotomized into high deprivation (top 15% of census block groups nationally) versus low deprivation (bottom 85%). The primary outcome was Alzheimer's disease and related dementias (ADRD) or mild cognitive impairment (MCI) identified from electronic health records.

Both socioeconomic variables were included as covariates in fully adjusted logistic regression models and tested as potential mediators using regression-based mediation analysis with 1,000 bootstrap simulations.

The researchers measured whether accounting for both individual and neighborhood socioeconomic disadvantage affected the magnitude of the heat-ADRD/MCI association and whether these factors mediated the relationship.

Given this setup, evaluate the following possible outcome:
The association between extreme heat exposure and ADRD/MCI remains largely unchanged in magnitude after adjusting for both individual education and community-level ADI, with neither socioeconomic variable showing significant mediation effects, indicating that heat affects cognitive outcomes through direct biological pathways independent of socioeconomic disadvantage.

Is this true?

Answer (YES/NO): NO